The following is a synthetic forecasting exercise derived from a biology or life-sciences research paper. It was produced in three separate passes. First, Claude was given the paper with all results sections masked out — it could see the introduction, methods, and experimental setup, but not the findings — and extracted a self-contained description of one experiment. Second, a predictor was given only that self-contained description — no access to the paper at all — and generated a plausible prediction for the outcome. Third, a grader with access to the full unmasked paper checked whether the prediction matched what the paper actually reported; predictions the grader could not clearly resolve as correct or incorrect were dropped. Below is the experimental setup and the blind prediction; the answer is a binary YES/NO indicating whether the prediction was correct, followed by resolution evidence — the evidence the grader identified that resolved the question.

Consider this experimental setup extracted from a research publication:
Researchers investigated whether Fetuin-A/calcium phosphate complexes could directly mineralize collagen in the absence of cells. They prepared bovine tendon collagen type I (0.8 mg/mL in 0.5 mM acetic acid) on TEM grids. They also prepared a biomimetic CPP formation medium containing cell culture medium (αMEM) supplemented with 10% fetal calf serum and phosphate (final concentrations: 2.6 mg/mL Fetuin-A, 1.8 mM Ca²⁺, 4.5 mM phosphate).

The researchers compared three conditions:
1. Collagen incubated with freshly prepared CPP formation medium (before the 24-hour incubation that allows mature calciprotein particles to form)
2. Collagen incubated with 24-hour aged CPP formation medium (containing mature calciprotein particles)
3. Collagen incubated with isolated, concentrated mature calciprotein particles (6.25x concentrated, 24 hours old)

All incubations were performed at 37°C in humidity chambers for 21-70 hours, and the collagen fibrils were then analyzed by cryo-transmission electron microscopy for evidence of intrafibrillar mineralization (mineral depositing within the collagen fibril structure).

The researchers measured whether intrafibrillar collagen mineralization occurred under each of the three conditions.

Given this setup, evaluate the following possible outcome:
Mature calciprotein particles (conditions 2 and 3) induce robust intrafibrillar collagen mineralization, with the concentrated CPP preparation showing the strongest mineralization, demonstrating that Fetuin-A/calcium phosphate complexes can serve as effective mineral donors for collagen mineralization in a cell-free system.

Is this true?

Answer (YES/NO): NO